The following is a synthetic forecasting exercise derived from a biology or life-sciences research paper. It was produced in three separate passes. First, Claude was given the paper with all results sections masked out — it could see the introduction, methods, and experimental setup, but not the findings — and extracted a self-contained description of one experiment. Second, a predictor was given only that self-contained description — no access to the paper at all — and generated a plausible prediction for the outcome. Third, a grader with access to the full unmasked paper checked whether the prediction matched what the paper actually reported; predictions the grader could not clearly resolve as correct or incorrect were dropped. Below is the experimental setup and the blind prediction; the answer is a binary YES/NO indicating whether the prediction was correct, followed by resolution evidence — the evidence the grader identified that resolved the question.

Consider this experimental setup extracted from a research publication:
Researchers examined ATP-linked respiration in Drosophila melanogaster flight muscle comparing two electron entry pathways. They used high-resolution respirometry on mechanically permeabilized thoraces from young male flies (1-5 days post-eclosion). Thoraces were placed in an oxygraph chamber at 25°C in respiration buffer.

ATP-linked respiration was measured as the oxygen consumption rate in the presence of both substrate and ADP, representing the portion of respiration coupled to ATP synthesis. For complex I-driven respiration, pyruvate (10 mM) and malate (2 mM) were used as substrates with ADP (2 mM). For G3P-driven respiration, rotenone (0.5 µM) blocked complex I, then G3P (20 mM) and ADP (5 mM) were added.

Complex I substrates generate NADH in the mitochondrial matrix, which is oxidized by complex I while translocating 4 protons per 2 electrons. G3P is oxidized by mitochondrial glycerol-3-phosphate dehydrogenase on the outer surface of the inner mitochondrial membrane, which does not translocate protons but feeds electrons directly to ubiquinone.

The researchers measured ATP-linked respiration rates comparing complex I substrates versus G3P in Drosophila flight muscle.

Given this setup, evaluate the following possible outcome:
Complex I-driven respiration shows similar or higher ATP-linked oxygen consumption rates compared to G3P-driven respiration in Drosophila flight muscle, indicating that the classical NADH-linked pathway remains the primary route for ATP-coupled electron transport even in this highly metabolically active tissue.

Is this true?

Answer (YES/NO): YES